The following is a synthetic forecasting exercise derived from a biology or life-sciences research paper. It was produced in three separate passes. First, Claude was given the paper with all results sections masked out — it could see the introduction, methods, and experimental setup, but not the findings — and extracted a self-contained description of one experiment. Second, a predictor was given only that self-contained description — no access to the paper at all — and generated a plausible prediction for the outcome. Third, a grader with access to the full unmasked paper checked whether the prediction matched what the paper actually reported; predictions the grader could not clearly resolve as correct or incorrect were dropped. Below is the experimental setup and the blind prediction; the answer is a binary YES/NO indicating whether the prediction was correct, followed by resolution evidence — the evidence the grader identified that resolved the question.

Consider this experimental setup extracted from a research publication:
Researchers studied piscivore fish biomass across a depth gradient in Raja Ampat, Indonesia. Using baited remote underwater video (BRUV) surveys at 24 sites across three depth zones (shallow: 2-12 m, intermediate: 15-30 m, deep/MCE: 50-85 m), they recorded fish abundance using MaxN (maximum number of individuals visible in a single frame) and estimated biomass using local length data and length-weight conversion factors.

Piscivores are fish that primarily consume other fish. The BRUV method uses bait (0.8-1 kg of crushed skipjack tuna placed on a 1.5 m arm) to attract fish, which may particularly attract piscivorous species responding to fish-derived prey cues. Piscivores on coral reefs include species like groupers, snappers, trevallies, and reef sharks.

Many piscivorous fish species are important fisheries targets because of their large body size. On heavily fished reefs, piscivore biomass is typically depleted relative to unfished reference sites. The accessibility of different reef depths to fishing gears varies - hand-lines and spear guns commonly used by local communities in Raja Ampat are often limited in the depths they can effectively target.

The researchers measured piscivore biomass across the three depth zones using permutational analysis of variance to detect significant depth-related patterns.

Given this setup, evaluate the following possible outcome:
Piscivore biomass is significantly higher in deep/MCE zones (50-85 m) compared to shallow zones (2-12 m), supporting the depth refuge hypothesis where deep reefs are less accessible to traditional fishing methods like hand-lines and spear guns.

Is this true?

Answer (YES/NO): NO